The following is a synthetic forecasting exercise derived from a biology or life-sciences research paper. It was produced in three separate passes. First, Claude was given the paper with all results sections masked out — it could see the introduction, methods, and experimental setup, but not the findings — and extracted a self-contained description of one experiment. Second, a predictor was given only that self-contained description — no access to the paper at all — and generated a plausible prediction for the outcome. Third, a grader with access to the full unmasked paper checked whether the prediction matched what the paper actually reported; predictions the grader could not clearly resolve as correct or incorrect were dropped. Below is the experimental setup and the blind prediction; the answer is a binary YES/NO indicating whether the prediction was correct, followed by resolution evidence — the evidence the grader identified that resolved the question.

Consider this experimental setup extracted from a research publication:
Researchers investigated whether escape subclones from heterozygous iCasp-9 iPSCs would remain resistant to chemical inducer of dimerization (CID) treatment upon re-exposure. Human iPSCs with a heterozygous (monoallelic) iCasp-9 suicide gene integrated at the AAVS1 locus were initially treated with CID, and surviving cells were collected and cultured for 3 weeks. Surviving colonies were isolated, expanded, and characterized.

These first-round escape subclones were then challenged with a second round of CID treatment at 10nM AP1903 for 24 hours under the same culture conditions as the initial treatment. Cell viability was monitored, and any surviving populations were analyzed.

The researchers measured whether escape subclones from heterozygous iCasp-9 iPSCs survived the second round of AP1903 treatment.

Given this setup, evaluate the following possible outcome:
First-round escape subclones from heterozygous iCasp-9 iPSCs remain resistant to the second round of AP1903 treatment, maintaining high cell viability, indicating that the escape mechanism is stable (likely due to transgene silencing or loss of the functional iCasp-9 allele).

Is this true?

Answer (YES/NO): NO